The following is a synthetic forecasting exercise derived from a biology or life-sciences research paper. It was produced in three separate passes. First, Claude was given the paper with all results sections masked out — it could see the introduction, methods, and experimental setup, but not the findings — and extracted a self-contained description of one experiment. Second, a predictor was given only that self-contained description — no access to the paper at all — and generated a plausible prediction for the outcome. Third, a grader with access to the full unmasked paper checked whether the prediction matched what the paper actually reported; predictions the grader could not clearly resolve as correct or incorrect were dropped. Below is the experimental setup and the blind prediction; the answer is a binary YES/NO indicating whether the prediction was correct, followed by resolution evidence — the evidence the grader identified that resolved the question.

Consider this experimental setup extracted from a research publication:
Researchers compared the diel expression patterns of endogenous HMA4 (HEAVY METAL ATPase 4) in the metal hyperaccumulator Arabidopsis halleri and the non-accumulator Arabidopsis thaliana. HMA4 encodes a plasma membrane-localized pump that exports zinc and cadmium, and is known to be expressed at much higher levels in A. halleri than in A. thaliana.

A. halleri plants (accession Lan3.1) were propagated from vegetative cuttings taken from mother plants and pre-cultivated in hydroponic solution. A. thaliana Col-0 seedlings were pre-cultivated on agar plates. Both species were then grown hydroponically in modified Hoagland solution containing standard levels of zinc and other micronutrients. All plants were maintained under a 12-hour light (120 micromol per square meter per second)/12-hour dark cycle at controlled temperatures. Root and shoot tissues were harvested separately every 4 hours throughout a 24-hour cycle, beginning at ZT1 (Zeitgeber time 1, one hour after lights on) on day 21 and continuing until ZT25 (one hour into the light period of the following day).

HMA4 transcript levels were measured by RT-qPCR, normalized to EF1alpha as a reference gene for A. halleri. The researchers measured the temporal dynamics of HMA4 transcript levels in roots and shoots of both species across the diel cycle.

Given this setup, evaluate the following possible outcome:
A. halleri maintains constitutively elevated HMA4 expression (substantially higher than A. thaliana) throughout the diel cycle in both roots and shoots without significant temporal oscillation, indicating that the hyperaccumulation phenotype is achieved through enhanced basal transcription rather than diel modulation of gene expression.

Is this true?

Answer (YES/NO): NO